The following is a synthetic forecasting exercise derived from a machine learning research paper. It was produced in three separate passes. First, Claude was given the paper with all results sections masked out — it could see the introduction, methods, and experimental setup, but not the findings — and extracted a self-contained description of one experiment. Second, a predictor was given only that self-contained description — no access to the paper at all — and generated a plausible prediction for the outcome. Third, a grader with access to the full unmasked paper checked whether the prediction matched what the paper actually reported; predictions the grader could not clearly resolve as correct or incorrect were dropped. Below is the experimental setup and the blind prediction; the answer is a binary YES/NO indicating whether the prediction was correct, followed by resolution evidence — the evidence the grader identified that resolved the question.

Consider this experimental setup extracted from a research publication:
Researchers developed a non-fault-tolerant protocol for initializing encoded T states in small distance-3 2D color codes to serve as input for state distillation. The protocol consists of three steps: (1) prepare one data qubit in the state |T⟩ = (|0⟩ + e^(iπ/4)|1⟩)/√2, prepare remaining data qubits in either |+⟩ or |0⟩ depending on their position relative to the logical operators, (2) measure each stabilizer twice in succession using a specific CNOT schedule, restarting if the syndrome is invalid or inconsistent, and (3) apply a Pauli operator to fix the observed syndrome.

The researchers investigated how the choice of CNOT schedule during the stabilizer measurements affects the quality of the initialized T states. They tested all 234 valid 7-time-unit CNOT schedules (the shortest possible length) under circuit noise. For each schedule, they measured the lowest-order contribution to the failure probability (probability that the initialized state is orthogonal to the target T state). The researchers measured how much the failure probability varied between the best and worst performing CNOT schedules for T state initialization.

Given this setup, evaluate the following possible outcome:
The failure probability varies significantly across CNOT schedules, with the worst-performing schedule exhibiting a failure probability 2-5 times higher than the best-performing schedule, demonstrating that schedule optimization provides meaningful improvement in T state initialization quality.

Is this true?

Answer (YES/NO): YES